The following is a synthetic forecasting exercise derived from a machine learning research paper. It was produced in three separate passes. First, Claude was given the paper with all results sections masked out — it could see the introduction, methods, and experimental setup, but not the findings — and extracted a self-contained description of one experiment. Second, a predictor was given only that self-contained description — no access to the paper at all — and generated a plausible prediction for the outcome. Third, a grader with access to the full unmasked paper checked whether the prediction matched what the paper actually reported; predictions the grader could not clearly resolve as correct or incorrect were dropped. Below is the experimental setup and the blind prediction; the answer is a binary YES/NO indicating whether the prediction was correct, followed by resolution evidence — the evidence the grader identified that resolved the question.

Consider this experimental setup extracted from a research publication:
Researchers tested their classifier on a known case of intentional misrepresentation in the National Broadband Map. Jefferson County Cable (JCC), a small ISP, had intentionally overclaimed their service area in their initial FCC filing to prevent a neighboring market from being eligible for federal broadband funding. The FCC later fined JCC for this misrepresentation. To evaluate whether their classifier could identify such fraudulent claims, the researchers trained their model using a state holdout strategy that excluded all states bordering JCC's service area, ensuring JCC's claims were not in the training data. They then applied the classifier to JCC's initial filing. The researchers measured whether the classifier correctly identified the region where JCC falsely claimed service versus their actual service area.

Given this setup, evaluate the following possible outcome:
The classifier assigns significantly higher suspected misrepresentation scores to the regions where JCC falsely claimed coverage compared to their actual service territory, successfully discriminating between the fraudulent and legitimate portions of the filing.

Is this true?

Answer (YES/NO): YES